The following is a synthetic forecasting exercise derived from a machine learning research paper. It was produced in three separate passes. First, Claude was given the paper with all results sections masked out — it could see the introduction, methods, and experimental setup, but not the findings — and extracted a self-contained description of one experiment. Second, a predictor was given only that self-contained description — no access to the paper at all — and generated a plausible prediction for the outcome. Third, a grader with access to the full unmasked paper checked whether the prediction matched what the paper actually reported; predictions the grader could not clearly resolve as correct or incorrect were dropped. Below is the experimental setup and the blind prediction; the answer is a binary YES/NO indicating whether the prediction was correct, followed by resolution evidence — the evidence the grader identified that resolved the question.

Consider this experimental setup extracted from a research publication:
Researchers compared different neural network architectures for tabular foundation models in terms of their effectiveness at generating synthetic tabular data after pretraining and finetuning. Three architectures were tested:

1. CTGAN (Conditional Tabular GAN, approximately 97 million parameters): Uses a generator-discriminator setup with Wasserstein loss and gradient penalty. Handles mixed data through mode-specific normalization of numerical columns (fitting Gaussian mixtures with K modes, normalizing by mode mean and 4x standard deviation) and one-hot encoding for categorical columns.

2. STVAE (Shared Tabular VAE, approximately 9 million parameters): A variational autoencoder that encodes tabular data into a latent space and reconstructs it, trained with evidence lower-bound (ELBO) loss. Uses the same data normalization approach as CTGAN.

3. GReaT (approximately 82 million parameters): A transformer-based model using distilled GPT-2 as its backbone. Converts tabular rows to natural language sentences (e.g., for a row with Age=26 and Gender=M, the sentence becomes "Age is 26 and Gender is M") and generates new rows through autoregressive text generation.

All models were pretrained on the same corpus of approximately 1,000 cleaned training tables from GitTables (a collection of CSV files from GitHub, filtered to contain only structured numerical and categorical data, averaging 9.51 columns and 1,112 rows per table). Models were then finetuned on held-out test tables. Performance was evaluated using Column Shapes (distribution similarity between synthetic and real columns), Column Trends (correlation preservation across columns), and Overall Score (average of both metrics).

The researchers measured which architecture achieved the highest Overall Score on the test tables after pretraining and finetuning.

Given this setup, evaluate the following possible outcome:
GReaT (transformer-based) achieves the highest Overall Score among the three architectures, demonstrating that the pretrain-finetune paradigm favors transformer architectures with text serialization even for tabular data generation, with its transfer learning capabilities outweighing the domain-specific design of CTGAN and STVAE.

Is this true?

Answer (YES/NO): NO